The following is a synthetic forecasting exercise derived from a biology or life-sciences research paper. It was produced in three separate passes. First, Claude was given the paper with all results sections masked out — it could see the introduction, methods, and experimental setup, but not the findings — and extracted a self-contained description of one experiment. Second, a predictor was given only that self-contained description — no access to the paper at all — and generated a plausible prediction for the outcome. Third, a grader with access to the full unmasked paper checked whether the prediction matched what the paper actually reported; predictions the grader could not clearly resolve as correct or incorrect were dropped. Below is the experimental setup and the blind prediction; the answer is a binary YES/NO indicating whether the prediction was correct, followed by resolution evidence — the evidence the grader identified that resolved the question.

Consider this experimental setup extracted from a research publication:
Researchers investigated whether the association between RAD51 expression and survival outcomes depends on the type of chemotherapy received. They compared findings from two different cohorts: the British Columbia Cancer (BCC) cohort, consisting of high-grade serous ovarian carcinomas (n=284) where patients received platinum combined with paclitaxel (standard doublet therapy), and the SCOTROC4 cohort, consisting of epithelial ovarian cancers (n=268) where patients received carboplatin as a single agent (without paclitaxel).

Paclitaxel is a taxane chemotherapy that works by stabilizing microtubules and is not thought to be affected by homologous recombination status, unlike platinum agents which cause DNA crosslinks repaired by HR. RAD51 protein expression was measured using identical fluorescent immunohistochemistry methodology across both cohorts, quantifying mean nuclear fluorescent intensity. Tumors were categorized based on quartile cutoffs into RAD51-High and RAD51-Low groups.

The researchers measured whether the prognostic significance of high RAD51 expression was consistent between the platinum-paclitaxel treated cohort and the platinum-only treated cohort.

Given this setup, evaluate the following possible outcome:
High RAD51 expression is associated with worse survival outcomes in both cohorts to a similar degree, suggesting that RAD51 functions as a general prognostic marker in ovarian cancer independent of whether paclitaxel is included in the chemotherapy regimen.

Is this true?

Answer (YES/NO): YES